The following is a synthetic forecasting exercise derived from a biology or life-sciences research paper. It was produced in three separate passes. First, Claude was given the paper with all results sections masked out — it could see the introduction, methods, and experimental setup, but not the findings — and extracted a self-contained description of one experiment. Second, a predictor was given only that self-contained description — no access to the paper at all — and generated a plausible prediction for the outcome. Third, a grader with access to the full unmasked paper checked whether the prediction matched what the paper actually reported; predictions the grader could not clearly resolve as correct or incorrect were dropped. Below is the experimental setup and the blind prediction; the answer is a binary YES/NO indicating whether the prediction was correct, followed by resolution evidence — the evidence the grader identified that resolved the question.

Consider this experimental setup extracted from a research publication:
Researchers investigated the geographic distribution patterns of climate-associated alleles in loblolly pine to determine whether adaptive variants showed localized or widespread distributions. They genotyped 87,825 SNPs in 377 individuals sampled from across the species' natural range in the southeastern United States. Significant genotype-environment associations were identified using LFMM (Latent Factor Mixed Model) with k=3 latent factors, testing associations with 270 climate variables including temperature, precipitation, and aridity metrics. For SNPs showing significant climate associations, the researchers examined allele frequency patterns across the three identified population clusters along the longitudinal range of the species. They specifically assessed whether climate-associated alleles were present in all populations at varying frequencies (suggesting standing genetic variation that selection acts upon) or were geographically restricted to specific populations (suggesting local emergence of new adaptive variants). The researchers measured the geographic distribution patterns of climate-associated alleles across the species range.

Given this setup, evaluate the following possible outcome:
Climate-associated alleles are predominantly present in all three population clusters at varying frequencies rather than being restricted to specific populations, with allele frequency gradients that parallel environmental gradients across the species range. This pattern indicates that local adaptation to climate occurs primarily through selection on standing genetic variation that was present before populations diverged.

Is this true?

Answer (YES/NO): YES